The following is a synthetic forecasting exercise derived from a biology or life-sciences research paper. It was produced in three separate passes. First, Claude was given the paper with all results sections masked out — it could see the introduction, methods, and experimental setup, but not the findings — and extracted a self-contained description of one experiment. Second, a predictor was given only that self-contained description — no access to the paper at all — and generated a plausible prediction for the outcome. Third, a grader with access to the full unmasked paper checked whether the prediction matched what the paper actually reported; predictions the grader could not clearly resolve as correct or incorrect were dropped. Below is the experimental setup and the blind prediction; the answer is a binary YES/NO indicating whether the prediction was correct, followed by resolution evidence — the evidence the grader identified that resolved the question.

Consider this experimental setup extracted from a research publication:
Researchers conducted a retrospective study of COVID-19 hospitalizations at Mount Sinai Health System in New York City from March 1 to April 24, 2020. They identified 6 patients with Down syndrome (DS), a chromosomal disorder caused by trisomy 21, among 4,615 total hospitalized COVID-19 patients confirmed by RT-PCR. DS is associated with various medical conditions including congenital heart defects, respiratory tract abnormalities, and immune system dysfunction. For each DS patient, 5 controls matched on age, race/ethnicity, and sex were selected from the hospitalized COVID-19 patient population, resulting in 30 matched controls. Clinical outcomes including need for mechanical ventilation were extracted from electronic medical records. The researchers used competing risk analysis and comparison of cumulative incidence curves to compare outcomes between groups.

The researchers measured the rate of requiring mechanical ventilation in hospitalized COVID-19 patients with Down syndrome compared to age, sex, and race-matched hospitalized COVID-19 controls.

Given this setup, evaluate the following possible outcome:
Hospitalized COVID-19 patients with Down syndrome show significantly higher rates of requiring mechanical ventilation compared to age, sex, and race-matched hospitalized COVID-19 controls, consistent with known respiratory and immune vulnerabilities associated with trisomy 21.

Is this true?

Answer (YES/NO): NO